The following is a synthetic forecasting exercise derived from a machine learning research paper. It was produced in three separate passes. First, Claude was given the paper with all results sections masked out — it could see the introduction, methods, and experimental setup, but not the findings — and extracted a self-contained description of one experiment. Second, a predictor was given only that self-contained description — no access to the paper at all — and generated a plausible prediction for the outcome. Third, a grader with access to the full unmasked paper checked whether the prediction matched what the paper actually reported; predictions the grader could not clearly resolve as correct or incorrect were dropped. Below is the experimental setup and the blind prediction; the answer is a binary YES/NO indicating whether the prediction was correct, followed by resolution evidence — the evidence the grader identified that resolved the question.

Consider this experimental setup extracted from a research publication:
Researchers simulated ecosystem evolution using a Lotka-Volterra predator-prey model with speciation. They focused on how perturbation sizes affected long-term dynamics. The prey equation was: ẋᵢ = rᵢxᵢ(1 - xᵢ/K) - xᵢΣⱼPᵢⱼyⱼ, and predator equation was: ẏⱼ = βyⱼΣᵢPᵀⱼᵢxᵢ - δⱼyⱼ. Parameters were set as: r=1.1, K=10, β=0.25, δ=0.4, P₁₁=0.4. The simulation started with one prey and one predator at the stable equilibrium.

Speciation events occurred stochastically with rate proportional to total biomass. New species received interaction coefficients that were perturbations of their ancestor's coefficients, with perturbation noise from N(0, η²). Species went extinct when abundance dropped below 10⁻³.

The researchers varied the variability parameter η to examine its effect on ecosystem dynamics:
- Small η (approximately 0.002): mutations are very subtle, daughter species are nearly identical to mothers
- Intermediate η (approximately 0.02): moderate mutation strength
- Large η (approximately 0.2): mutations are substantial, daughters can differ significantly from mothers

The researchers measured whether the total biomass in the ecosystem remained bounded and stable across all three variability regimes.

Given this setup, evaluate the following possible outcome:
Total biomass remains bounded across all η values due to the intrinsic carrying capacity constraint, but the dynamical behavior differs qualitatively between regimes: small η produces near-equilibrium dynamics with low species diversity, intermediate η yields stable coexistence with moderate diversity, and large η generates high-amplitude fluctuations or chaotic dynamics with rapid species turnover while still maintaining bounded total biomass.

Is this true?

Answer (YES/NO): NO